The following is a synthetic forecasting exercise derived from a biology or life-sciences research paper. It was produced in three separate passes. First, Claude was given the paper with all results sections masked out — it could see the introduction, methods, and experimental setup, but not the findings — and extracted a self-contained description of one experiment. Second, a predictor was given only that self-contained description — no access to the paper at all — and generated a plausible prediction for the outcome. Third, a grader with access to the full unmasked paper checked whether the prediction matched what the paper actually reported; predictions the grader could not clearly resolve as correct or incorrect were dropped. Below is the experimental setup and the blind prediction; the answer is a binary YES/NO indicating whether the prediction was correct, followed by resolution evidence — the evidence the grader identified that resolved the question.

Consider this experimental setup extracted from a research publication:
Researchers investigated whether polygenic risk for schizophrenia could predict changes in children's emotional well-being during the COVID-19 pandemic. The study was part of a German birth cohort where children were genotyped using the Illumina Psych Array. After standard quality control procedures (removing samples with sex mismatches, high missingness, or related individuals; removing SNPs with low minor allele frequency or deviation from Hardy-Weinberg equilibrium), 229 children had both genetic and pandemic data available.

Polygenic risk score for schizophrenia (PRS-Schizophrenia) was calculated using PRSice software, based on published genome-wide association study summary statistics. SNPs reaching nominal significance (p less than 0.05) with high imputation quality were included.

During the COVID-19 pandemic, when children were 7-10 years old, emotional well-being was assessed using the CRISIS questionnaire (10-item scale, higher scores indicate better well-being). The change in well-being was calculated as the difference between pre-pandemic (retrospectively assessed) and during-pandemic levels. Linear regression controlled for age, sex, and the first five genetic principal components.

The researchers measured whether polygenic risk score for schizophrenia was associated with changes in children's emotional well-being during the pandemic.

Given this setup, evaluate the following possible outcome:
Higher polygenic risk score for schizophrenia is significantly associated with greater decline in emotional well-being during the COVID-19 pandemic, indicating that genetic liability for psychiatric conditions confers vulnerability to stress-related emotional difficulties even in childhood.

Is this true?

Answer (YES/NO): NO